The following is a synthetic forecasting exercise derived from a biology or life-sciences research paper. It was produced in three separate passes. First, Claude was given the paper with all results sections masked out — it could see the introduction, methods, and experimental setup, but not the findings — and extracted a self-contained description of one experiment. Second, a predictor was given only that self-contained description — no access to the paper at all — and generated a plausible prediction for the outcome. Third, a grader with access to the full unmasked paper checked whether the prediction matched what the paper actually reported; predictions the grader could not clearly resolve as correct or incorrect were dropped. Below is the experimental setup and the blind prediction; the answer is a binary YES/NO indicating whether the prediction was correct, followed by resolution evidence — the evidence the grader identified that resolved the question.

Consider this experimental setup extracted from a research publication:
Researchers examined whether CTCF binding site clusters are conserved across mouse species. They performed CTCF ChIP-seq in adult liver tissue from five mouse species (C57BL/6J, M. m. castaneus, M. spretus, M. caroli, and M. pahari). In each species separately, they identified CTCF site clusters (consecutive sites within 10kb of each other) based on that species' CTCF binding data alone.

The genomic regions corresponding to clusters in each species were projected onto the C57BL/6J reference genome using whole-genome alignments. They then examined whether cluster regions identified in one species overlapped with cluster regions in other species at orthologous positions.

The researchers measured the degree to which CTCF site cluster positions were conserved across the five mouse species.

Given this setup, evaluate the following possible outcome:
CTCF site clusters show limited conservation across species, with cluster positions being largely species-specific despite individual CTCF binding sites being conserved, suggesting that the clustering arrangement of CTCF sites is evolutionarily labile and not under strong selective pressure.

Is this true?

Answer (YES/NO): NO